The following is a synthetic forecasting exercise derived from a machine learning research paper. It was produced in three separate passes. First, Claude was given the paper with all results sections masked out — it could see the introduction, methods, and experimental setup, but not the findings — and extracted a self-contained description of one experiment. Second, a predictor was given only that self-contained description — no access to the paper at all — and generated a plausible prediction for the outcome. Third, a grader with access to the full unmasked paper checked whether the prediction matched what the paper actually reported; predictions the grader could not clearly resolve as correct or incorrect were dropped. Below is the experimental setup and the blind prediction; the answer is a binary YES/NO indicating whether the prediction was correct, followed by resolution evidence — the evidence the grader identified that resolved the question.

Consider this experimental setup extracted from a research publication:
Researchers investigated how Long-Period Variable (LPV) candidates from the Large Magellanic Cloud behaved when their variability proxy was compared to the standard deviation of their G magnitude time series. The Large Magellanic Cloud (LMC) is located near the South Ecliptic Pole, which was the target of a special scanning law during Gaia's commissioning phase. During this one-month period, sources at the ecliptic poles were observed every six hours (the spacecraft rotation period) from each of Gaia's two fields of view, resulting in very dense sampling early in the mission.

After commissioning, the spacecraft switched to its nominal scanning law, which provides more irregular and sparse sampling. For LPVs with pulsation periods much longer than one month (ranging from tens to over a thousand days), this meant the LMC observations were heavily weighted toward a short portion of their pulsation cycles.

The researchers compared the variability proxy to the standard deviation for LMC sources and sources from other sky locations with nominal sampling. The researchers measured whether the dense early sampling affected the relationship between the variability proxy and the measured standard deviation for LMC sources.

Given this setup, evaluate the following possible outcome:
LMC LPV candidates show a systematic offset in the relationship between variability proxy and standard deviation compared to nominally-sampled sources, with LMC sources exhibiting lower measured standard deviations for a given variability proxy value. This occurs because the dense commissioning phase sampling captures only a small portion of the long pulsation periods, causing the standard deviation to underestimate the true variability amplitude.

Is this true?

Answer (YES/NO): NO